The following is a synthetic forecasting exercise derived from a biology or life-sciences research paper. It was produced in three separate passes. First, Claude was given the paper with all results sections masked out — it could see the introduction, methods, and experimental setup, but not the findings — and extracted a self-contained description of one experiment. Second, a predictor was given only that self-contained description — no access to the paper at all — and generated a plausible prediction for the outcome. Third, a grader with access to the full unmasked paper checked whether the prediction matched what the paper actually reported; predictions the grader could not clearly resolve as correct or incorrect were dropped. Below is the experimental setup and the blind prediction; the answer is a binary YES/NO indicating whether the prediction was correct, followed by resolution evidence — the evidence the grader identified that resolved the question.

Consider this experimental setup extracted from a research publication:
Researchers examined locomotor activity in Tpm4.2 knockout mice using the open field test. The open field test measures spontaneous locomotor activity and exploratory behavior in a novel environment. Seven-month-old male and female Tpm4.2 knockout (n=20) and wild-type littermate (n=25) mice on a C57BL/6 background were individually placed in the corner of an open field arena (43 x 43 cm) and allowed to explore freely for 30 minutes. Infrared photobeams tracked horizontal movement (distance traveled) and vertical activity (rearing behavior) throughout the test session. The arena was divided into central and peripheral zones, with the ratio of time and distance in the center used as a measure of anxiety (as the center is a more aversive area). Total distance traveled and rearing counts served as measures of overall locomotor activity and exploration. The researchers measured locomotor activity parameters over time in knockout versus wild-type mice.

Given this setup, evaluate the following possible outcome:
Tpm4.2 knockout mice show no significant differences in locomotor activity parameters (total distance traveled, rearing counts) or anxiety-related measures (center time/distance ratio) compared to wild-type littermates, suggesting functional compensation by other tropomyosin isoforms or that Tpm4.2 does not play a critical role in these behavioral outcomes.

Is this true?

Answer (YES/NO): NO